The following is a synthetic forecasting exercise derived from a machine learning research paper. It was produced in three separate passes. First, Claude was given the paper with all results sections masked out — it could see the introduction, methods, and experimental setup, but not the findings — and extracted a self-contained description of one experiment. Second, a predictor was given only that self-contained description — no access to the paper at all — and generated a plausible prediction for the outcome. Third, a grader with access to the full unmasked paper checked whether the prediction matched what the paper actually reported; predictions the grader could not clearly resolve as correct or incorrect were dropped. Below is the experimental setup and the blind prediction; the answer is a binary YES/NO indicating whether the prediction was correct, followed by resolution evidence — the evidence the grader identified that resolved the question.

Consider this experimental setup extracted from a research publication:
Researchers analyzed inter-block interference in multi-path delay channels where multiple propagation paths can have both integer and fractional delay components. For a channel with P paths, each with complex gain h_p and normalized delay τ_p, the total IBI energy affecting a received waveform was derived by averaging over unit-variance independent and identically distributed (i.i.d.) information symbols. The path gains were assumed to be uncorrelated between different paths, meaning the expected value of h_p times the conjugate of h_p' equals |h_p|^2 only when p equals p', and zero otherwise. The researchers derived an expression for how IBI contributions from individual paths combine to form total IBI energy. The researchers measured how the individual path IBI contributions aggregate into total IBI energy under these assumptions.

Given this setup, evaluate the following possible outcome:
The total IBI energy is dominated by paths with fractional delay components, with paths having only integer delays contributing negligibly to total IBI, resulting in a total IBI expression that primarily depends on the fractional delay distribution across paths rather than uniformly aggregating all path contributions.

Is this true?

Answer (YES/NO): YES